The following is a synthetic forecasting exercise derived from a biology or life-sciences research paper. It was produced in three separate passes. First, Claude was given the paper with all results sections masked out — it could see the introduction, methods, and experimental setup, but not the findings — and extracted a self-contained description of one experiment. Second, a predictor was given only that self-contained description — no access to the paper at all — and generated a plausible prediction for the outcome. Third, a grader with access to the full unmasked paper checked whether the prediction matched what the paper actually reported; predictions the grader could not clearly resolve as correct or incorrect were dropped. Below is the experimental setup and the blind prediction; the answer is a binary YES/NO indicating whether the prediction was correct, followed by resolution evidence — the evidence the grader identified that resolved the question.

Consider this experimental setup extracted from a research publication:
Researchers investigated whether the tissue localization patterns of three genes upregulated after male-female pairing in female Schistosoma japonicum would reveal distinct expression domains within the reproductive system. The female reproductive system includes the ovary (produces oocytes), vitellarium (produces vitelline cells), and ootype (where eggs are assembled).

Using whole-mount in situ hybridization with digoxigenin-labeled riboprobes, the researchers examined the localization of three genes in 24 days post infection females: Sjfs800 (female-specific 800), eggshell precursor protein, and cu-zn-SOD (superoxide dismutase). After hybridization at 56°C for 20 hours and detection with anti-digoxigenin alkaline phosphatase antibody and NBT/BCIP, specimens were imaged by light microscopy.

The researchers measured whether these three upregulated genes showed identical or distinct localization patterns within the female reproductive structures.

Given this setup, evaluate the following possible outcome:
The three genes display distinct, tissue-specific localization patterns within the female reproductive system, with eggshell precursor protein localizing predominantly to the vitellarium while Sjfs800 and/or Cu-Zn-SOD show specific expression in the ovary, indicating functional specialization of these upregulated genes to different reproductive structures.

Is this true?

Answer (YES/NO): NO